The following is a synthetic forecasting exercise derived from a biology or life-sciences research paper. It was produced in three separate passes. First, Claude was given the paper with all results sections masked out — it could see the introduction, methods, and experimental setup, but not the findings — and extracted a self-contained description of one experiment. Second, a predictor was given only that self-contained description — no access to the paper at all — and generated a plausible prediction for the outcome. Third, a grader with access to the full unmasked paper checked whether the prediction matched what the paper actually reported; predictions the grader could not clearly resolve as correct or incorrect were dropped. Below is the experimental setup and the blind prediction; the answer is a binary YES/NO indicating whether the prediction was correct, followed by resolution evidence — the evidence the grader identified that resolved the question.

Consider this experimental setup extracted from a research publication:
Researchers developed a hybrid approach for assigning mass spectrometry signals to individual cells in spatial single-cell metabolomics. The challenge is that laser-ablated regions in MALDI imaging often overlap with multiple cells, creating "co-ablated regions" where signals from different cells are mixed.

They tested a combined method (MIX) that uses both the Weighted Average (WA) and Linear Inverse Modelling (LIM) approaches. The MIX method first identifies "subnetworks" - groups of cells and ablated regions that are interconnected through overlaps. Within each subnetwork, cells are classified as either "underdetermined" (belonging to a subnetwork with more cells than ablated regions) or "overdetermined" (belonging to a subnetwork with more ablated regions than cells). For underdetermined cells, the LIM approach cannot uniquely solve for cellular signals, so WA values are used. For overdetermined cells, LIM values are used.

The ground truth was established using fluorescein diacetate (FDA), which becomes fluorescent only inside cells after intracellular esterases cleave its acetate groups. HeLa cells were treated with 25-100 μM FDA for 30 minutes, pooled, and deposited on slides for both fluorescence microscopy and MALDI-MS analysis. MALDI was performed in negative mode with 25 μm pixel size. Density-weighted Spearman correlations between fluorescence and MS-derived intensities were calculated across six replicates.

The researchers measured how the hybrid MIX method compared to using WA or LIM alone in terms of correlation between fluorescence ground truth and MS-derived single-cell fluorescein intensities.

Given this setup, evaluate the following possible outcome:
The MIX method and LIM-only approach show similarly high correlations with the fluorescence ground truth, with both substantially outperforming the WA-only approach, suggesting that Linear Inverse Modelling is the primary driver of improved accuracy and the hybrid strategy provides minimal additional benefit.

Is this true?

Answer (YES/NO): NO